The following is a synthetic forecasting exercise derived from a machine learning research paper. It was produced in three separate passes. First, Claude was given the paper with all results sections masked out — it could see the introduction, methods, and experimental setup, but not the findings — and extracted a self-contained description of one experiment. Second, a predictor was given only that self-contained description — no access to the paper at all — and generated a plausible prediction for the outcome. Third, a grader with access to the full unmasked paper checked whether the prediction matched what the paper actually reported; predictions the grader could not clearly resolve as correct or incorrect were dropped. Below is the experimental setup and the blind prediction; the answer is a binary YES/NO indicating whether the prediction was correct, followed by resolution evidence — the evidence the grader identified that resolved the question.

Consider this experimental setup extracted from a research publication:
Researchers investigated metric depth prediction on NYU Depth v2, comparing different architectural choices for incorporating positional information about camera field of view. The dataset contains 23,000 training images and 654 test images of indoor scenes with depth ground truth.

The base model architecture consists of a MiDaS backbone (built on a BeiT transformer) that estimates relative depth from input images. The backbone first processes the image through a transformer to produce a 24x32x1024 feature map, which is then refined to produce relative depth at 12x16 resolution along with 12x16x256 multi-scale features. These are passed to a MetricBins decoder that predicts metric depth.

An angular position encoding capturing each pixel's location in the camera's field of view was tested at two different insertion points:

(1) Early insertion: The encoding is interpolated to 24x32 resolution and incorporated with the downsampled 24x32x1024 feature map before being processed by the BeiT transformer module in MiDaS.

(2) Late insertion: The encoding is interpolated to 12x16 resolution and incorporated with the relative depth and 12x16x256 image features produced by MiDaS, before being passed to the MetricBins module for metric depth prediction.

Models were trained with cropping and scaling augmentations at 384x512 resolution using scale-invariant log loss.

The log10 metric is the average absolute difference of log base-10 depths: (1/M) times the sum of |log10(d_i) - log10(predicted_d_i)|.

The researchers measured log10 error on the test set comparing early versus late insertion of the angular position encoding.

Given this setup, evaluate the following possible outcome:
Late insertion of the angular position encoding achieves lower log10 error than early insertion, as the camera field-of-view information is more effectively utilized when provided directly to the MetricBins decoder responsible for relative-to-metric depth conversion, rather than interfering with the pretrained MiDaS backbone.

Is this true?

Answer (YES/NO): NO